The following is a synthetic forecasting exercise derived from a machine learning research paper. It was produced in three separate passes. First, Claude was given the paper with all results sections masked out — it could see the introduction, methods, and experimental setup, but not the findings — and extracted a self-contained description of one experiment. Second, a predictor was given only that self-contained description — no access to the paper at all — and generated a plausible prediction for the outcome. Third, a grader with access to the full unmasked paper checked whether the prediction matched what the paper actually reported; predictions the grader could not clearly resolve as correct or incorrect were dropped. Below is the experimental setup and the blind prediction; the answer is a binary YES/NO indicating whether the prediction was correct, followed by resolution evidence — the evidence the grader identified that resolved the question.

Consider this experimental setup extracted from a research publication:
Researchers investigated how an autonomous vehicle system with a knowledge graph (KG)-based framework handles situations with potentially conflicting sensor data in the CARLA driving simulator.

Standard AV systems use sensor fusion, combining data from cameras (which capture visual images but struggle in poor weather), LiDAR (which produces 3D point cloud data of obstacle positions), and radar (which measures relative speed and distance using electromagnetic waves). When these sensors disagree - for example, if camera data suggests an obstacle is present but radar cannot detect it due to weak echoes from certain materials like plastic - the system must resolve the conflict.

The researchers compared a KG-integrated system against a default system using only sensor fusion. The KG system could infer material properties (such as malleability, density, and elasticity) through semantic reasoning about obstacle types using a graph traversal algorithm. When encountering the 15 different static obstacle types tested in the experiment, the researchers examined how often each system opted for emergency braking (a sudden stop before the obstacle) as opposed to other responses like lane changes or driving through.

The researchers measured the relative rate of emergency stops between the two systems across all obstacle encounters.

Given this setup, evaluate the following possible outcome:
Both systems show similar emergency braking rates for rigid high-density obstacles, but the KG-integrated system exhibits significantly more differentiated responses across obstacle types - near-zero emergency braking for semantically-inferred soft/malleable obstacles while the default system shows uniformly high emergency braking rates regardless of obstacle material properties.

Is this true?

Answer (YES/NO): NO